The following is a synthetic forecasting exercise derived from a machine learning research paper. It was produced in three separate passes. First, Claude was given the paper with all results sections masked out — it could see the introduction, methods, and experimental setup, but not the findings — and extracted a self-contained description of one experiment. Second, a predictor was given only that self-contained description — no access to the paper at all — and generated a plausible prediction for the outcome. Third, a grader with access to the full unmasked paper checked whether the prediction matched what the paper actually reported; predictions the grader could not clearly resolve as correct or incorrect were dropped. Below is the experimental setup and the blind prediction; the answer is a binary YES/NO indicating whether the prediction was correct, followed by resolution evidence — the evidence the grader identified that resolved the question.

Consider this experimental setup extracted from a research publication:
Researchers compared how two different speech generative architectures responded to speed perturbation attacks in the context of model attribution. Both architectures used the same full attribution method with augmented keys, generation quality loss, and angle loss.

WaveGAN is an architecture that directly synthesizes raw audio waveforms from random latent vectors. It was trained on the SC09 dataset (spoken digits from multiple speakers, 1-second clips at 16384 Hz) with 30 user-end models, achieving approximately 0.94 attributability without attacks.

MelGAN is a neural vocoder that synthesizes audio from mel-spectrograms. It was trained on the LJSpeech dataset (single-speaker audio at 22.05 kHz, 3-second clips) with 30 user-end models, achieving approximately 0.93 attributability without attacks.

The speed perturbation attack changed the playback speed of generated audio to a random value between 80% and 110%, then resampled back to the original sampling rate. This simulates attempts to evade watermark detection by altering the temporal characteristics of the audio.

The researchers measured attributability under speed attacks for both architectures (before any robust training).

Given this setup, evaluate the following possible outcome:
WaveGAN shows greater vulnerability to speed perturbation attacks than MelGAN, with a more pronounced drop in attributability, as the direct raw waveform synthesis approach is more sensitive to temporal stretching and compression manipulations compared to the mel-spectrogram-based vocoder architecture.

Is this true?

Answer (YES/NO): NO